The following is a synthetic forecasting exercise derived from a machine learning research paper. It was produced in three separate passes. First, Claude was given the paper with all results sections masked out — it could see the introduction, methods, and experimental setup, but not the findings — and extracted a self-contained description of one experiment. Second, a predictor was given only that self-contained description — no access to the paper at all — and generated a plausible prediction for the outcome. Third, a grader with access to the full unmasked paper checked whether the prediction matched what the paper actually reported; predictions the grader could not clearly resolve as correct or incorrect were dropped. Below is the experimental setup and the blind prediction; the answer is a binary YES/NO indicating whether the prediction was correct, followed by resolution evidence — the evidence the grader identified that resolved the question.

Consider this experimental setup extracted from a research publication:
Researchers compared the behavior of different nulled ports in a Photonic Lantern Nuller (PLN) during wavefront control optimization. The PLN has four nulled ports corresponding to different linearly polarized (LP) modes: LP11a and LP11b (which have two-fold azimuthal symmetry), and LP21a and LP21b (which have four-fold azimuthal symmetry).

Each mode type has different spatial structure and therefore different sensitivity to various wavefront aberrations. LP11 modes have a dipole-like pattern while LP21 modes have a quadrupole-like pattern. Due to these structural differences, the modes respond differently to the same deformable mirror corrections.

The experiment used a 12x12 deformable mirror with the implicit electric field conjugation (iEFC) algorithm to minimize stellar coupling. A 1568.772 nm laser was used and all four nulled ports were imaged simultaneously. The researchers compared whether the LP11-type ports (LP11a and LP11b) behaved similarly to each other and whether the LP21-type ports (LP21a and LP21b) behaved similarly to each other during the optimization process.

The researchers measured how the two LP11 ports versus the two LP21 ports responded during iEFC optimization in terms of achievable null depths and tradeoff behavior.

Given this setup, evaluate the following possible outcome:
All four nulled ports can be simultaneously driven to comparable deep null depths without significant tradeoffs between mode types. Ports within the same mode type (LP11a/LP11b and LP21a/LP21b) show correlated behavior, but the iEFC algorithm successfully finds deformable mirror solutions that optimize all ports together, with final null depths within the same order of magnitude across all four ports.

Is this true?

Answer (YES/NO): NO